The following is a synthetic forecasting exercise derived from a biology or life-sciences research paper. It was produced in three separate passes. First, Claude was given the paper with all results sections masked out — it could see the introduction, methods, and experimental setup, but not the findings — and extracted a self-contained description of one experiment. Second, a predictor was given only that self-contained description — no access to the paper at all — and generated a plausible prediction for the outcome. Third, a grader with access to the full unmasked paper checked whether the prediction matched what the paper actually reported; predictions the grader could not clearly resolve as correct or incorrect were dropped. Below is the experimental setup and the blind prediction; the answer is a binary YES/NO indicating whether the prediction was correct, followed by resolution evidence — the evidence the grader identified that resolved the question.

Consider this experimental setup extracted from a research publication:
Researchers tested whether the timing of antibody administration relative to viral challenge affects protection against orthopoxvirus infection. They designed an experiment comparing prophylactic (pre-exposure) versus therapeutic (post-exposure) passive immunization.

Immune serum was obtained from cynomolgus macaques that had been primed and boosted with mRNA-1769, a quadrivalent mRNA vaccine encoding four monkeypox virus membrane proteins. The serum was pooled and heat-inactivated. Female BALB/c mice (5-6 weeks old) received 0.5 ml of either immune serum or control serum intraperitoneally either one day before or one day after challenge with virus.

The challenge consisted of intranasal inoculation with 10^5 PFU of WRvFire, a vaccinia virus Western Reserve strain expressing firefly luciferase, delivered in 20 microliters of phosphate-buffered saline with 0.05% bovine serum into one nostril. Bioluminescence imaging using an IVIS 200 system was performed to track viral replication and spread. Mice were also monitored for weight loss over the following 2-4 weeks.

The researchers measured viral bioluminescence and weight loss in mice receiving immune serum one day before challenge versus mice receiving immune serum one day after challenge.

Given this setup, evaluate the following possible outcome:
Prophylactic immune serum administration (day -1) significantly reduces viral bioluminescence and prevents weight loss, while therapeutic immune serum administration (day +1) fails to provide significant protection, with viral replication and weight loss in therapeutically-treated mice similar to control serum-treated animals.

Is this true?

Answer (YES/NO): NO